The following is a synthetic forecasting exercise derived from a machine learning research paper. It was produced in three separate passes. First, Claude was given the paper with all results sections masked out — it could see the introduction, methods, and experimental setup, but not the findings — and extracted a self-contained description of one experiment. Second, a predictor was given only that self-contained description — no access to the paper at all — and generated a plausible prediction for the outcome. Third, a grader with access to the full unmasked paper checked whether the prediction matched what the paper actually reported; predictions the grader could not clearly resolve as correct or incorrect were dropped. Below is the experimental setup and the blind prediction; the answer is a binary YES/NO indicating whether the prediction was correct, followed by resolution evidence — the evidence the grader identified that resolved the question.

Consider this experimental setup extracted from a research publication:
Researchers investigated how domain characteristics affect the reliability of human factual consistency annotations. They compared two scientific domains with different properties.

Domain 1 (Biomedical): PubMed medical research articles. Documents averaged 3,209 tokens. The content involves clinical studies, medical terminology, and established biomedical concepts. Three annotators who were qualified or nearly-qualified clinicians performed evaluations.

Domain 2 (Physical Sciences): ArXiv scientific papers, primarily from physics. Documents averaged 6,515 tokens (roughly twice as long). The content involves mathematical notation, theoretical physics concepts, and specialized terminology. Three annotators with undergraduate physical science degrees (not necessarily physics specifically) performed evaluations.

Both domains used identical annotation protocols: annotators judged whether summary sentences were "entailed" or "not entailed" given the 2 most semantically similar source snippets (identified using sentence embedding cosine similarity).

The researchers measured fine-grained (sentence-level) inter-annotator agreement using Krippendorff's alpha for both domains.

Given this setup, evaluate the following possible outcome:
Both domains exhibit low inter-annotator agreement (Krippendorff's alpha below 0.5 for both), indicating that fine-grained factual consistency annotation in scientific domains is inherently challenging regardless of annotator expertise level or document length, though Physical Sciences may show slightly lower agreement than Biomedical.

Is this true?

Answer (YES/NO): NO